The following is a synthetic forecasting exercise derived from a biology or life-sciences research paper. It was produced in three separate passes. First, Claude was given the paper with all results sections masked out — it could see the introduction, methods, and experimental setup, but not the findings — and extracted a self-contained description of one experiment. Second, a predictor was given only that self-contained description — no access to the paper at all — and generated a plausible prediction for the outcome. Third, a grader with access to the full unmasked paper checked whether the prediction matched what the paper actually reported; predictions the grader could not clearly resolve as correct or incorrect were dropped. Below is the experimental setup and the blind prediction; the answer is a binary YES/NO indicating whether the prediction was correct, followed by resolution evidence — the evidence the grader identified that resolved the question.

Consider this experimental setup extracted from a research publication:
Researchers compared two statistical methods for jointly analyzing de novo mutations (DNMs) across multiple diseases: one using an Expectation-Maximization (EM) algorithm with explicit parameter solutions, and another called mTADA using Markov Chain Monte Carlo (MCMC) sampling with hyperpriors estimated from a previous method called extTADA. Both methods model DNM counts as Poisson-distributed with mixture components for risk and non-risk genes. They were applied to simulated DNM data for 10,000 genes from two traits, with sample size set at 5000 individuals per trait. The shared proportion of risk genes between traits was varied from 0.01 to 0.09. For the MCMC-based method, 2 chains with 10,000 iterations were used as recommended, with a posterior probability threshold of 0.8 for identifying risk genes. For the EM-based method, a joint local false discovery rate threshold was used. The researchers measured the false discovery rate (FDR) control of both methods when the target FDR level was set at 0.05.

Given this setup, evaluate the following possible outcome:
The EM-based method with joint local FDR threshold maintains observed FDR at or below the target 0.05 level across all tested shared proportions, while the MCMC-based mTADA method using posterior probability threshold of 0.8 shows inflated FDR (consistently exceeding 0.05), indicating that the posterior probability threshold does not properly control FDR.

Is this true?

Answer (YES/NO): NO